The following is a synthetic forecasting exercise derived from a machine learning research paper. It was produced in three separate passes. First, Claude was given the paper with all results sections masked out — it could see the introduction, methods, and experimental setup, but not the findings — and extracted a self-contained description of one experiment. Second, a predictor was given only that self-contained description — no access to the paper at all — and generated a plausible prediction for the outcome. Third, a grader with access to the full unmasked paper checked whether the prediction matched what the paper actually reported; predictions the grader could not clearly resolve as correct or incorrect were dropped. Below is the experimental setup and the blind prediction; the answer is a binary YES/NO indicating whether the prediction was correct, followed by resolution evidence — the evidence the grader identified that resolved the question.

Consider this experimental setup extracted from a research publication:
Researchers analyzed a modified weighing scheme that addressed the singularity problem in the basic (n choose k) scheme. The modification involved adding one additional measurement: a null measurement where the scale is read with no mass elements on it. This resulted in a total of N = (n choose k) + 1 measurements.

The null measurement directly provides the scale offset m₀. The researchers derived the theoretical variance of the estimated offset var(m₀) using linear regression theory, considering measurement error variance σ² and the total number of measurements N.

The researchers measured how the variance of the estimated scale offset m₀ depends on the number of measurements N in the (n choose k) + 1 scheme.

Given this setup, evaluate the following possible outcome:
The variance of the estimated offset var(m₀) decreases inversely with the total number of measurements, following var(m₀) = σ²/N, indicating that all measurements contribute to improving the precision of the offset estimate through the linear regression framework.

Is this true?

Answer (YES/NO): NO